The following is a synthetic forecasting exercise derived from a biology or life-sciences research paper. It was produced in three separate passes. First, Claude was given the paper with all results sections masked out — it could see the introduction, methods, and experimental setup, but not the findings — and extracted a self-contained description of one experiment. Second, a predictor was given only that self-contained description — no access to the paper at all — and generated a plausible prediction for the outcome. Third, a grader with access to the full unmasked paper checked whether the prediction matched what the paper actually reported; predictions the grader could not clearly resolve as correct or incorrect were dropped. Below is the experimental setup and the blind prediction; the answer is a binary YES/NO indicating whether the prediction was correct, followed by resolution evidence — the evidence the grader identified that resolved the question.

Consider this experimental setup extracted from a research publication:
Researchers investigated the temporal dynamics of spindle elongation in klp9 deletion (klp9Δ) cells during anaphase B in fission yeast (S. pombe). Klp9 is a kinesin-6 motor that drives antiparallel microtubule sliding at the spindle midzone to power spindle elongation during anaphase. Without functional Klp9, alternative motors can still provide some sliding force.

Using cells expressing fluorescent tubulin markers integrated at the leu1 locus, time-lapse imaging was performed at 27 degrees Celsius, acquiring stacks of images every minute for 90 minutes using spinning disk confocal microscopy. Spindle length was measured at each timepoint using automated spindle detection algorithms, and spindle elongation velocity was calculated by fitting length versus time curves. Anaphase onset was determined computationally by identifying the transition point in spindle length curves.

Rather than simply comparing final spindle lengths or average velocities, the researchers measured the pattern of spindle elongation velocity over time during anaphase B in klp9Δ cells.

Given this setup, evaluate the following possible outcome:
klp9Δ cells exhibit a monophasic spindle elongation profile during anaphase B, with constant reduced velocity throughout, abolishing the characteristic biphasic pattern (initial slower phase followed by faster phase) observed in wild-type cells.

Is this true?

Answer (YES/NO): NO